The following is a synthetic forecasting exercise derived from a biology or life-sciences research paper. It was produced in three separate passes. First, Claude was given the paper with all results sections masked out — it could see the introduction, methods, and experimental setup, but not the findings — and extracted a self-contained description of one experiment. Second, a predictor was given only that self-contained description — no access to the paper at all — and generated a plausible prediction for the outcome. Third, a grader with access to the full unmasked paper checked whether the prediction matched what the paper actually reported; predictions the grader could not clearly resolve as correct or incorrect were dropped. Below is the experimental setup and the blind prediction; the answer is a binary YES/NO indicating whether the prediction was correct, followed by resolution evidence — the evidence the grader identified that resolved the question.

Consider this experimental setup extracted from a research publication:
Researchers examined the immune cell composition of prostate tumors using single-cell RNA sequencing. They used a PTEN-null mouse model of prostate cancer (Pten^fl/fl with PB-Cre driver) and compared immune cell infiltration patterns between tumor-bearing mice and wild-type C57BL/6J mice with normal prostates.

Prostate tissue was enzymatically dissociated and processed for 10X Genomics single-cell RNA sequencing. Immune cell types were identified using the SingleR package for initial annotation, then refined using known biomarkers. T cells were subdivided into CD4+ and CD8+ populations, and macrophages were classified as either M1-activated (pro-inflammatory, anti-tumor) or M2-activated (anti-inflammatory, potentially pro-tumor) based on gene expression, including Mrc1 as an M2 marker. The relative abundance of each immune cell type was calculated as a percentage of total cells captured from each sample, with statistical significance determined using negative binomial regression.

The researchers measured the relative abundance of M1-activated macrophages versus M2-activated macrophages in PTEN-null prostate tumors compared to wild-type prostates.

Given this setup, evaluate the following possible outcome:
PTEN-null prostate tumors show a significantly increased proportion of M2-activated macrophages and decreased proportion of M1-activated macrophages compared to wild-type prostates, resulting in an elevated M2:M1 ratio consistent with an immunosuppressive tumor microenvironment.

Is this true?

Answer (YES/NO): YES